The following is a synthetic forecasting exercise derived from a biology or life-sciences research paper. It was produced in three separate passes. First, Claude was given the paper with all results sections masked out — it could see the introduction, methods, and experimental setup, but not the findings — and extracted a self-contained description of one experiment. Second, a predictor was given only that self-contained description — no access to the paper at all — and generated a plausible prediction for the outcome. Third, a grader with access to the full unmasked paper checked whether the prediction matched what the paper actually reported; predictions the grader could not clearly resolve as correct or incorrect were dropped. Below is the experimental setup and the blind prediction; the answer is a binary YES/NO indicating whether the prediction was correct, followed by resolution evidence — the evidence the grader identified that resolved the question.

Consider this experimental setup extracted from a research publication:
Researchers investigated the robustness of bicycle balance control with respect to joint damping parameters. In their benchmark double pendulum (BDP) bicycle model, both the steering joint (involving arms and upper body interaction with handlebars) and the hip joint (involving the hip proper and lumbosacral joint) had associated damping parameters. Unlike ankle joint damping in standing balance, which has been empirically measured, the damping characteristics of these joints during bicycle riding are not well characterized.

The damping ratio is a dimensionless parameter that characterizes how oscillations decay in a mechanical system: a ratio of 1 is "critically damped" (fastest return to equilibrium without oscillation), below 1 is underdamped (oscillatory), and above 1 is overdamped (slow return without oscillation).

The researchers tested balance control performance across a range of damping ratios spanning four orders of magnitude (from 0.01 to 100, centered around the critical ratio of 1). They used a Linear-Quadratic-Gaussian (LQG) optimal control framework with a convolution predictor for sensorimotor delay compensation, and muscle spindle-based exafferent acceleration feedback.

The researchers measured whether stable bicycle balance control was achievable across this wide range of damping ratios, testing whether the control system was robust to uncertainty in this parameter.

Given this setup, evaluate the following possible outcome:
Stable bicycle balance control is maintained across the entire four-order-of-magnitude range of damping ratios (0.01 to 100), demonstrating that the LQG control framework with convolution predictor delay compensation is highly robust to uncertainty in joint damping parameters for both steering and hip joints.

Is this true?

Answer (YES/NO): YES